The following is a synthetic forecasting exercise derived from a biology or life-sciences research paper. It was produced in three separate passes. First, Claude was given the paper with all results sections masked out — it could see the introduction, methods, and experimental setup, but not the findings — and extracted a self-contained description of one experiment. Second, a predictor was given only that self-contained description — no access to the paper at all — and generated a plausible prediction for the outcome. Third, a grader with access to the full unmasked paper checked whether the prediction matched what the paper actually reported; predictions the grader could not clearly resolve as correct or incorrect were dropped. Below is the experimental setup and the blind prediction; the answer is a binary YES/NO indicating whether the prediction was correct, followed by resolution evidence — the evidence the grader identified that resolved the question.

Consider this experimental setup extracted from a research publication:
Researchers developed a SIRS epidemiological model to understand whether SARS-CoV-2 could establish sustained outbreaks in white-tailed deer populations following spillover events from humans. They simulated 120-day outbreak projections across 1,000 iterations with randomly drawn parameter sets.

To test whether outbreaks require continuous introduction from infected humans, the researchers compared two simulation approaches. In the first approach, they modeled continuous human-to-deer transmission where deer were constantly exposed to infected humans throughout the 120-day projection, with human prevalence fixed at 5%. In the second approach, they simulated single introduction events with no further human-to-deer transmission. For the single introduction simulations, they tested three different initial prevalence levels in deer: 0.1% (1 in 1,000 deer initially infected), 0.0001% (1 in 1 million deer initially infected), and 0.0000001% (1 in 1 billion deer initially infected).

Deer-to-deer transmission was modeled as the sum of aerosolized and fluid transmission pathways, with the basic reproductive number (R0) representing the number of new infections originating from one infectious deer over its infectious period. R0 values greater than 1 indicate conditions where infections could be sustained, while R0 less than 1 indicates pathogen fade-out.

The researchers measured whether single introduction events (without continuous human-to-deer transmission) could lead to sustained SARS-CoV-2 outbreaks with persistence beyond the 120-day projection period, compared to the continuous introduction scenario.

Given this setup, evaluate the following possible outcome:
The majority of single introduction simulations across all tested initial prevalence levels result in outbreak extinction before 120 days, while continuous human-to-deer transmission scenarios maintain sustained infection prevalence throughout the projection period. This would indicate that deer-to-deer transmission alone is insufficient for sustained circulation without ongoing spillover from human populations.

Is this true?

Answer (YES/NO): NO